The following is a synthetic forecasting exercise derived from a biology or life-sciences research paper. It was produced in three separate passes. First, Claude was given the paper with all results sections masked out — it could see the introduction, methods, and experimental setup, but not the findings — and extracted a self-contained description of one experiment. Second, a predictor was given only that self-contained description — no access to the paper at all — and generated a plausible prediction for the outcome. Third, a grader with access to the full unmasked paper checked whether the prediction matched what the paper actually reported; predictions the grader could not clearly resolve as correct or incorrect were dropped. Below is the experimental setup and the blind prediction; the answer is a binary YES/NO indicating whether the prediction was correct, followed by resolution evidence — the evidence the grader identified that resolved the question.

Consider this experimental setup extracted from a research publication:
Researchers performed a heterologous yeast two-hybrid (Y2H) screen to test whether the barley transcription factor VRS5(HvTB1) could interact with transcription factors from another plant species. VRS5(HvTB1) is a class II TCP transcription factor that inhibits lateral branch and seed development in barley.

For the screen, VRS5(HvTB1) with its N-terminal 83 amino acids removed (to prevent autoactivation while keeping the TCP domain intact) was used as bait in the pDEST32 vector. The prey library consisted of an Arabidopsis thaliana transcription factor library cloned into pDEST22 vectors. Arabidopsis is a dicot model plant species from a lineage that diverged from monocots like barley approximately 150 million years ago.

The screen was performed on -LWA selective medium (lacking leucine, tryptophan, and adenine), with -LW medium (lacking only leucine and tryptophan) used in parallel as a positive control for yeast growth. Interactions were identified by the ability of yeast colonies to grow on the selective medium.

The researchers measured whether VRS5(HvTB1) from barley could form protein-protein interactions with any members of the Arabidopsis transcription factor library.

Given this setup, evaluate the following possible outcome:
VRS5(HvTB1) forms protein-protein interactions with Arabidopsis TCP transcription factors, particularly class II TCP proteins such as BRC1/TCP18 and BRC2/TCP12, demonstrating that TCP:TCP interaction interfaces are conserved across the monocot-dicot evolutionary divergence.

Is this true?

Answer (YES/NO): YES